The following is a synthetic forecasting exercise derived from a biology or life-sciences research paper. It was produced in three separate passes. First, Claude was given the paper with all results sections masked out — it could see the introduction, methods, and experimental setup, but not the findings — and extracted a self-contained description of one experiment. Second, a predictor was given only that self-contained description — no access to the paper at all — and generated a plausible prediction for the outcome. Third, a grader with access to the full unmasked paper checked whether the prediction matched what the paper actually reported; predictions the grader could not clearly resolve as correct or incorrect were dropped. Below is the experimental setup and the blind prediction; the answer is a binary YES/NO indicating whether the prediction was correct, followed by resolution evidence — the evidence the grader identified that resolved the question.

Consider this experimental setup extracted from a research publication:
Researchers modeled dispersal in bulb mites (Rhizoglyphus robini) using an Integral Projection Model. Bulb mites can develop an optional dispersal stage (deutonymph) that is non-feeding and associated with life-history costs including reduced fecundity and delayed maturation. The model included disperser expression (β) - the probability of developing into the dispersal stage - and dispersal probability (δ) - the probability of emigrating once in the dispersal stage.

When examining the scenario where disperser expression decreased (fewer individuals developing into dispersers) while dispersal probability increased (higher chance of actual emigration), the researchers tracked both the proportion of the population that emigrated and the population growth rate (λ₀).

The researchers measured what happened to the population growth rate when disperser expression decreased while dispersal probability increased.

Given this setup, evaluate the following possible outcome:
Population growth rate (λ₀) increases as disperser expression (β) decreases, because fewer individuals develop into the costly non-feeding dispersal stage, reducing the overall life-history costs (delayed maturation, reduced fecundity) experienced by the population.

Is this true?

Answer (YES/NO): YES